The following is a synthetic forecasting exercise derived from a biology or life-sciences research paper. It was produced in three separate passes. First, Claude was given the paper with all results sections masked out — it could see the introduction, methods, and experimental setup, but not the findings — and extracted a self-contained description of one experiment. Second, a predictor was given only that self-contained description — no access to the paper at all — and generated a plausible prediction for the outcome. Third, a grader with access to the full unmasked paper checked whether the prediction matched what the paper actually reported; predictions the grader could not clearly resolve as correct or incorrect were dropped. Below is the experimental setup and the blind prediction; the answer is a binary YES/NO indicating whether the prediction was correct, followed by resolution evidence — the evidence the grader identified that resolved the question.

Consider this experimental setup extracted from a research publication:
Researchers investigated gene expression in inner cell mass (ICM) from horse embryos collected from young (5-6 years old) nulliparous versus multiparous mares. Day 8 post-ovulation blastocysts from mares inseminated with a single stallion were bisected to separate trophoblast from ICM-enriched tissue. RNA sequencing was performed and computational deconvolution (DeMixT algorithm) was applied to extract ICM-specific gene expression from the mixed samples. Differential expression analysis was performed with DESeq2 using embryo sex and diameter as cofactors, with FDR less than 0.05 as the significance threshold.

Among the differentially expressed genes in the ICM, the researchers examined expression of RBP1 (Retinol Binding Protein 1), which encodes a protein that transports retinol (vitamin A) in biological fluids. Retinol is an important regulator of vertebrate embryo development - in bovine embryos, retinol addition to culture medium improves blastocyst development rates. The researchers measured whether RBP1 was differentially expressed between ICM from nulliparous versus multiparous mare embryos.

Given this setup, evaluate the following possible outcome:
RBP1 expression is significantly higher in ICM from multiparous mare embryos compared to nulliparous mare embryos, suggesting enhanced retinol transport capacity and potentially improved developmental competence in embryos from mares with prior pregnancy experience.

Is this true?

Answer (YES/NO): NO